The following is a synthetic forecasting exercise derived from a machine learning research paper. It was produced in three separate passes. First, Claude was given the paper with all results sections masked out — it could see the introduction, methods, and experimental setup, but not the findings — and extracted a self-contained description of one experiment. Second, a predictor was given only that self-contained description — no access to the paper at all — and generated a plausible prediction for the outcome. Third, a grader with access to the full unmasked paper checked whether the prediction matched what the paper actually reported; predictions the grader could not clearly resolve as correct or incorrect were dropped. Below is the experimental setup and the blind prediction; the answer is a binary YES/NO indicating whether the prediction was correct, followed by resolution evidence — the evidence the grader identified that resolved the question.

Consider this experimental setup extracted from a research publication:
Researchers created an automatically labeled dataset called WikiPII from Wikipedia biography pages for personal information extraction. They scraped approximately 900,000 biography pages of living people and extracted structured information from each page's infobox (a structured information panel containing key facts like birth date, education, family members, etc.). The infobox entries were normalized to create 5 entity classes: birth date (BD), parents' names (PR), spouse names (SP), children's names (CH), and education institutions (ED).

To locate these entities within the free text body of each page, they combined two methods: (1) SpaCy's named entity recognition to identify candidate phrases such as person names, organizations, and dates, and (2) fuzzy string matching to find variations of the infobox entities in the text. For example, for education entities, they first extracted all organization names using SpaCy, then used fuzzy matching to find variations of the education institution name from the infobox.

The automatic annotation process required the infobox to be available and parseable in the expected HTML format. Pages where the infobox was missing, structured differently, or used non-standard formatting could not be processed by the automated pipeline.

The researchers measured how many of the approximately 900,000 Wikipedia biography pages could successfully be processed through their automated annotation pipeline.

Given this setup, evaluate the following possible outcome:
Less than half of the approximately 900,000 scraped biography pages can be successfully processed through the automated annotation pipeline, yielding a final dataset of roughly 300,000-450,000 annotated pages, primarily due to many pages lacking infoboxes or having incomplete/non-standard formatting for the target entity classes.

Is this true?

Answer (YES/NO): NO